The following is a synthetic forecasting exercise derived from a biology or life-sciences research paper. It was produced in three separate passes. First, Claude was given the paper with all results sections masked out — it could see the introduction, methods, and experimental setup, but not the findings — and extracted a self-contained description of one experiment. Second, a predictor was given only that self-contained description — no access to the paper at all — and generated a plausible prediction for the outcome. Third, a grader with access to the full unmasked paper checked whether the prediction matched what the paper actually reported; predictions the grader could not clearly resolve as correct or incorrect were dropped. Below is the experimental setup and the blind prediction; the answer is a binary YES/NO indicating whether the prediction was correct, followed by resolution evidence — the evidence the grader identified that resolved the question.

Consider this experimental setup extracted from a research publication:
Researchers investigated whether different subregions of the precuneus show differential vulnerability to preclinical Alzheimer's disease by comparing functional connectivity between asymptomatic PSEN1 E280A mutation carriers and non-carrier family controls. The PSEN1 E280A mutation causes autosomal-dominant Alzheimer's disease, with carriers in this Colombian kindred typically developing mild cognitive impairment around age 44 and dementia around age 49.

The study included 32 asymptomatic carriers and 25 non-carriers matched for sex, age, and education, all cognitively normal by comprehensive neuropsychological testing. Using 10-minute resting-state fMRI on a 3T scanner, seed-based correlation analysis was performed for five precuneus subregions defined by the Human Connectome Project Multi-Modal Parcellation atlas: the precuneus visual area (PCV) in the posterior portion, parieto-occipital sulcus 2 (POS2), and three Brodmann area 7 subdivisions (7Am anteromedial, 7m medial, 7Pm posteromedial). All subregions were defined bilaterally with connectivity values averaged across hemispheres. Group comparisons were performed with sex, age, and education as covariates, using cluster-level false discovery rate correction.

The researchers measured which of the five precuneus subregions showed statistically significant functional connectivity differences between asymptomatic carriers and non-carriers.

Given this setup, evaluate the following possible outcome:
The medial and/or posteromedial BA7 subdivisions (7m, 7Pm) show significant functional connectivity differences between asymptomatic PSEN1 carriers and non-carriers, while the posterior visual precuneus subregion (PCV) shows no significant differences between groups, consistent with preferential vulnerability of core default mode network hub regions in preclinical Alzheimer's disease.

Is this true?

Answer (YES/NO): NO